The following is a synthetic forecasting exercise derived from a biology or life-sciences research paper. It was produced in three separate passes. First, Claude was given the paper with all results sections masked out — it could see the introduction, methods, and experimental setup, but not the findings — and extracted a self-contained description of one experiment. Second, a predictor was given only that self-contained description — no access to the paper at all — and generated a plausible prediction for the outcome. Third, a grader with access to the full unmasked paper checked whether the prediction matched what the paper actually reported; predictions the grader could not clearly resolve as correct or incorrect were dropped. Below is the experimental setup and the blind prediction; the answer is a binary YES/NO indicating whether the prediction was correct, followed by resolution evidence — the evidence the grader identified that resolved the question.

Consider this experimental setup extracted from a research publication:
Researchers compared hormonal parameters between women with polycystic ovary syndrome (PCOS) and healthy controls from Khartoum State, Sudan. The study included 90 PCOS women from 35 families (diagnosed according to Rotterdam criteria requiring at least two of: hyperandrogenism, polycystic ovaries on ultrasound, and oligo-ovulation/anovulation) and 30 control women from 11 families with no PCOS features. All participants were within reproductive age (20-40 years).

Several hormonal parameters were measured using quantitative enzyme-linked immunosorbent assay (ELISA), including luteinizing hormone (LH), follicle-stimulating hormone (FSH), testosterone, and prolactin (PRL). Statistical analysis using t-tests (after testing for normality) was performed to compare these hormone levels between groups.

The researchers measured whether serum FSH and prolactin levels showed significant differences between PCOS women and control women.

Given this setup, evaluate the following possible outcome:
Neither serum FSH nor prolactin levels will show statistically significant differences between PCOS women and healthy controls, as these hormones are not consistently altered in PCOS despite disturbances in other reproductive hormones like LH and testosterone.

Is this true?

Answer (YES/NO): YES